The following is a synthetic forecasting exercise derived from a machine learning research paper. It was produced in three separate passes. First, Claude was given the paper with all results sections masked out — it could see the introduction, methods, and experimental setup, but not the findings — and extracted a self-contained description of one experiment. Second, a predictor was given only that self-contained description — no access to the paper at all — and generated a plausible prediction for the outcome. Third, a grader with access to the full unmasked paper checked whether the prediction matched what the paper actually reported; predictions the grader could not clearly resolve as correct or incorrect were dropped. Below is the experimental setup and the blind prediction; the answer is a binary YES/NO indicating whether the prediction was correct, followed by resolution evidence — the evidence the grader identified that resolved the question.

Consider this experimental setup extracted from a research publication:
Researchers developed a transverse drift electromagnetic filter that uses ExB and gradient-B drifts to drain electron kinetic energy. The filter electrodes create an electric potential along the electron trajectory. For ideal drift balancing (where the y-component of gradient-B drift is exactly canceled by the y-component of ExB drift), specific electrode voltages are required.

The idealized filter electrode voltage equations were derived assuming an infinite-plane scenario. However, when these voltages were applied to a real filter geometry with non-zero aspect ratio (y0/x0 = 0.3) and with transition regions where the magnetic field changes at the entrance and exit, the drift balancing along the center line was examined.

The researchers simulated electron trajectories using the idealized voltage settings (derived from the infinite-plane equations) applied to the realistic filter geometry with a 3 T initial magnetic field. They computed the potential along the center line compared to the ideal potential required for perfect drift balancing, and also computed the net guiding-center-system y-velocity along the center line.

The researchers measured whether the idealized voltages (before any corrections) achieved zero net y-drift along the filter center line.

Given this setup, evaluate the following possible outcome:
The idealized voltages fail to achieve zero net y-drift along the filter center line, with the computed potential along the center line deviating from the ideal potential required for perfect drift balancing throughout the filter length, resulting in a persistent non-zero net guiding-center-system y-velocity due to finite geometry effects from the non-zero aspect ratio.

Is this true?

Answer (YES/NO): NO